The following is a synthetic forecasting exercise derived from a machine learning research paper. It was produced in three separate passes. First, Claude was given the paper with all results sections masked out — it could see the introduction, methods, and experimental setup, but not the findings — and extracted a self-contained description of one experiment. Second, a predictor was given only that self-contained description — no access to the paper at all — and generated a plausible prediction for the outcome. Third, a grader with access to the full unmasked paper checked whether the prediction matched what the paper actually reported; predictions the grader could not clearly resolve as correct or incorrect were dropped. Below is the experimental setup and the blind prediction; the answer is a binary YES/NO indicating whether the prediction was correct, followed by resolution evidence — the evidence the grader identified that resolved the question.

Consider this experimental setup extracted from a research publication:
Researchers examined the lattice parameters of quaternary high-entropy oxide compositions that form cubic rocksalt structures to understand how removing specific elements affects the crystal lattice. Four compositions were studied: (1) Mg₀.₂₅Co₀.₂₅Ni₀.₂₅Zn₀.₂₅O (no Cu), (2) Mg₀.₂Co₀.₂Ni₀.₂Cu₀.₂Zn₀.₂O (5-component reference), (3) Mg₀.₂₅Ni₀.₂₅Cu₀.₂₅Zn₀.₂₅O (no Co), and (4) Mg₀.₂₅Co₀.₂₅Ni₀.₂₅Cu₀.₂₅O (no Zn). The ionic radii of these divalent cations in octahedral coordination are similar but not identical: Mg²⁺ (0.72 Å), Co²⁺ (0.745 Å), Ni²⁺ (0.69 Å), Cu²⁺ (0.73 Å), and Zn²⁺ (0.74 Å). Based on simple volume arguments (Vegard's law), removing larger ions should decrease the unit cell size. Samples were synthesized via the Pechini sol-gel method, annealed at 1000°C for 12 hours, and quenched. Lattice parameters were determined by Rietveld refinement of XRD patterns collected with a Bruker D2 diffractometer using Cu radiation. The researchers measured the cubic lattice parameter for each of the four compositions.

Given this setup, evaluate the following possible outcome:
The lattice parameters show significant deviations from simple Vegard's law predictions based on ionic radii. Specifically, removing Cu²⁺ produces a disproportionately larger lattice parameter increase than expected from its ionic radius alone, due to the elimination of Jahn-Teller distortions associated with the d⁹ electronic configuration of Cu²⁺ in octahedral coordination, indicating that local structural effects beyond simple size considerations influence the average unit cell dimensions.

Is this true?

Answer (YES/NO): NO